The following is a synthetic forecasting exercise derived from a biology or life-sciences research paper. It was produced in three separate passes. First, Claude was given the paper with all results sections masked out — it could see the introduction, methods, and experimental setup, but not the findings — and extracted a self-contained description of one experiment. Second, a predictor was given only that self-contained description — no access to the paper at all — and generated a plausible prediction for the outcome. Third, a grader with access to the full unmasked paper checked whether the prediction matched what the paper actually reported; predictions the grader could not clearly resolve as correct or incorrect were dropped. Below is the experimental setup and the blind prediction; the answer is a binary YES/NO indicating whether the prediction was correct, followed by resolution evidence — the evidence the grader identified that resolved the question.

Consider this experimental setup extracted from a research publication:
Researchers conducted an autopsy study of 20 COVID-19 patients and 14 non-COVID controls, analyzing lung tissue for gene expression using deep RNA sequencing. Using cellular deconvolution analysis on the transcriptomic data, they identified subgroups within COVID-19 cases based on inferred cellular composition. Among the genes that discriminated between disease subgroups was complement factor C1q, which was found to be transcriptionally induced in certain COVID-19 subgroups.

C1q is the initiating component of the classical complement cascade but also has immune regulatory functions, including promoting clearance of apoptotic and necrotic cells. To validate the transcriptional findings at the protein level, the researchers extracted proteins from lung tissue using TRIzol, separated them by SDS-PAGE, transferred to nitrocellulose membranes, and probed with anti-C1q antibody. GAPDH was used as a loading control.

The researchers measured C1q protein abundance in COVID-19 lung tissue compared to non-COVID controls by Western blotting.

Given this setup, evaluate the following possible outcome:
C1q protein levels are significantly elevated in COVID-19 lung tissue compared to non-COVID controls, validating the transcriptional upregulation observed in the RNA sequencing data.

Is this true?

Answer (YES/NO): YES